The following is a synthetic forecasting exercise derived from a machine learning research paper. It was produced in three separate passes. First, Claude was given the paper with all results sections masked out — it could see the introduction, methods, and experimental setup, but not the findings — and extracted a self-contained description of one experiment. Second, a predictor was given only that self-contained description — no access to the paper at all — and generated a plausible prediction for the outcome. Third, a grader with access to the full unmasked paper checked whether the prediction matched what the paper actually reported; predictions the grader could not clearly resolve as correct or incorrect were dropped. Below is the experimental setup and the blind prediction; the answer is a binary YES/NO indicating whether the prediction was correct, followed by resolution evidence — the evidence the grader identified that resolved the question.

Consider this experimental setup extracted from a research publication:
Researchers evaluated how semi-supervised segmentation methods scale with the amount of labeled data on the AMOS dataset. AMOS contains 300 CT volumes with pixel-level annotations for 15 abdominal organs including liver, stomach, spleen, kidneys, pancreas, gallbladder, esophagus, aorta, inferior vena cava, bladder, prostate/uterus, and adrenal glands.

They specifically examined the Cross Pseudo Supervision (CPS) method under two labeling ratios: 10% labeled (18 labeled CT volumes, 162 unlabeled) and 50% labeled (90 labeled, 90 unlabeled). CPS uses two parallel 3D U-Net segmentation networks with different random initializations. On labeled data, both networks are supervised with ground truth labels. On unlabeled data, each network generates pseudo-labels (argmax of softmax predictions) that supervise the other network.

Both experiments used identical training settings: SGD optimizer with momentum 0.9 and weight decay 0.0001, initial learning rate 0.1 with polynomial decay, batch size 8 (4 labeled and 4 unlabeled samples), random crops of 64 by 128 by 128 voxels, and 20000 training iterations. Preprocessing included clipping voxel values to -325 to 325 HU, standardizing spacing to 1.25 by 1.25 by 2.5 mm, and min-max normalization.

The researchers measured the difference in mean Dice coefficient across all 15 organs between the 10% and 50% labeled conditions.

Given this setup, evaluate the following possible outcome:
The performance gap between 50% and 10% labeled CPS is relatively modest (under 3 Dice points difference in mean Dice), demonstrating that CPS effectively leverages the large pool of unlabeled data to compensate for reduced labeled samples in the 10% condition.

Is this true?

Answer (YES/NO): NO